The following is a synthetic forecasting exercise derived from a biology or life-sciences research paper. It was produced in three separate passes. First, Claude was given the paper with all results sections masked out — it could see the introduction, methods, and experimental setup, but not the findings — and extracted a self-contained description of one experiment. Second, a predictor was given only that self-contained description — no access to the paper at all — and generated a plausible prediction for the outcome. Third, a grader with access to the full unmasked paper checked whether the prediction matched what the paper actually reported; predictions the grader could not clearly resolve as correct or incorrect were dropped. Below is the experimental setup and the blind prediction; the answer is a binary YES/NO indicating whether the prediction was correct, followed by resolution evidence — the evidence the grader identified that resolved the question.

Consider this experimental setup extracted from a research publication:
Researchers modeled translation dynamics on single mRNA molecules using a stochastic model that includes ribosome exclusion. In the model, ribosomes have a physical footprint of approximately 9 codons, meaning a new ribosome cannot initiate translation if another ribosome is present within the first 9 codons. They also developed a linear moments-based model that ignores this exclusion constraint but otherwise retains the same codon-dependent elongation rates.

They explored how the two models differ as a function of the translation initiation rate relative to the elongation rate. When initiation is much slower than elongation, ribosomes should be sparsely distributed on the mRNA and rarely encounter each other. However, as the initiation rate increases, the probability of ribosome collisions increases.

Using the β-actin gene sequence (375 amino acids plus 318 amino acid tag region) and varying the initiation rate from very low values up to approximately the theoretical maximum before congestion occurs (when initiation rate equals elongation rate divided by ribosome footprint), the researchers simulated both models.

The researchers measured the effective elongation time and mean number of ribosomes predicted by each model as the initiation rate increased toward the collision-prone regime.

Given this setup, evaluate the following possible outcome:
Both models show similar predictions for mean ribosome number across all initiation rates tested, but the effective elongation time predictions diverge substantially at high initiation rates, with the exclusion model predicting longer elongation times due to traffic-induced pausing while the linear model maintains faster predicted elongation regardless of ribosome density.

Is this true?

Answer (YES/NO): NO